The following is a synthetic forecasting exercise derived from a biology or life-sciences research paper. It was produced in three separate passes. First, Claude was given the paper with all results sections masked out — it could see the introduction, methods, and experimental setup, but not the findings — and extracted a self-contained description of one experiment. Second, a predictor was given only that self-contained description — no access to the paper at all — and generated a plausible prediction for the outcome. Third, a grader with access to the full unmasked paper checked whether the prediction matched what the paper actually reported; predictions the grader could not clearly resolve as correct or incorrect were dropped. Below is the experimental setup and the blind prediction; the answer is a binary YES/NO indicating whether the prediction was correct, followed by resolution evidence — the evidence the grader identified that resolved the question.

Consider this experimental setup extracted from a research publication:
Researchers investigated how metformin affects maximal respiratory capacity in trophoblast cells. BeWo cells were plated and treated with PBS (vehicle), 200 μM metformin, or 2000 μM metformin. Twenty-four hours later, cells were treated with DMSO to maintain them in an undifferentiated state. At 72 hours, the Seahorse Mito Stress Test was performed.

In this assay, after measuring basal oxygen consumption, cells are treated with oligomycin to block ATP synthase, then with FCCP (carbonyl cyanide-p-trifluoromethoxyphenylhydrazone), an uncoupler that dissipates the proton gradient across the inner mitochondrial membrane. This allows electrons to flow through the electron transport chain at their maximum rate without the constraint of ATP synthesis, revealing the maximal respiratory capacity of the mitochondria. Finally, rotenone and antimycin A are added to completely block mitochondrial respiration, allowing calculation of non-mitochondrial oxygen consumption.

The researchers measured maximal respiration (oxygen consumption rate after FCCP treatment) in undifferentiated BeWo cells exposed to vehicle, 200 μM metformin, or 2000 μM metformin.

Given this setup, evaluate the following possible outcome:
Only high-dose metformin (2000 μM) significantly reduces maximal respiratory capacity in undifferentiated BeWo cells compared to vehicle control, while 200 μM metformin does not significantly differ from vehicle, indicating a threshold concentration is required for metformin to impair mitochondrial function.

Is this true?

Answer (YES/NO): YES